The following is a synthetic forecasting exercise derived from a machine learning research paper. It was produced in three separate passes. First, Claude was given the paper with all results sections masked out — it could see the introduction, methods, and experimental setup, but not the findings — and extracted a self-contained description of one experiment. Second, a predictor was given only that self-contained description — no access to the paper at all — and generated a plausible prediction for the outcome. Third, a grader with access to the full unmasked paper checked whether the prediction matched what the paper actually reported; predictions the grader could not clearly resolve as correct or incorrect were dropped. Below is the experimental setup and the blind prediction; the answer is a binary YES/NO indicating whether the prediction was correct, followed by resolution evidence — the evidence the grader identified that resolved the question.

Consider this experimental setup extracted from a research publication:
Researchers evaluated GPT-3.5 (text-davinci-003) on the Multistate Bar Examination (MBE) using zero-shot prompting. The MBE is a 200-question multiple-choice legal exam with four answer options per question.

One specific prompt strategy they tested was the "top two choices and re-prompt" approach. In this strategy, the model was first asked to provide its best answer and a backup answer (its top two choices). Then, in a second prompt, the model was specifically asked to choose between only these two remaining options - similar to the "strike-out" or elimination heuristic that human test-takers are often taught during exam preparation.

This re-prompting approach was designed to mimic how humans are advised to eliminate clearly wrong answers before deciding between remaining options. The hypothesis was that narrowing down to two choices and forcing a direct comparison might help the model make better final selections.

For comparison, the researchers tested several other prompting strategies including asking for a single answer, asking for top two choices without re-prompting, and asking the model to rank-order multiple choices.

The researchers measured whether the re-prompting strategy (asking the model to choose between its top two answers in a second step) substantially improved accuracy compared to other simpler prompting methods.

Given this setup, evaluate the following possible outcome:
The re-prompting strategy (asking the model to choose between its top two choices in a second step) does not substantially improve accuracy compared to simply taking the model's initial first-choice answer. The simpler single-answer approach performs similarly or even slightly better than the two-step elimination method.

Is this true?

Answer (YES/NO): YES